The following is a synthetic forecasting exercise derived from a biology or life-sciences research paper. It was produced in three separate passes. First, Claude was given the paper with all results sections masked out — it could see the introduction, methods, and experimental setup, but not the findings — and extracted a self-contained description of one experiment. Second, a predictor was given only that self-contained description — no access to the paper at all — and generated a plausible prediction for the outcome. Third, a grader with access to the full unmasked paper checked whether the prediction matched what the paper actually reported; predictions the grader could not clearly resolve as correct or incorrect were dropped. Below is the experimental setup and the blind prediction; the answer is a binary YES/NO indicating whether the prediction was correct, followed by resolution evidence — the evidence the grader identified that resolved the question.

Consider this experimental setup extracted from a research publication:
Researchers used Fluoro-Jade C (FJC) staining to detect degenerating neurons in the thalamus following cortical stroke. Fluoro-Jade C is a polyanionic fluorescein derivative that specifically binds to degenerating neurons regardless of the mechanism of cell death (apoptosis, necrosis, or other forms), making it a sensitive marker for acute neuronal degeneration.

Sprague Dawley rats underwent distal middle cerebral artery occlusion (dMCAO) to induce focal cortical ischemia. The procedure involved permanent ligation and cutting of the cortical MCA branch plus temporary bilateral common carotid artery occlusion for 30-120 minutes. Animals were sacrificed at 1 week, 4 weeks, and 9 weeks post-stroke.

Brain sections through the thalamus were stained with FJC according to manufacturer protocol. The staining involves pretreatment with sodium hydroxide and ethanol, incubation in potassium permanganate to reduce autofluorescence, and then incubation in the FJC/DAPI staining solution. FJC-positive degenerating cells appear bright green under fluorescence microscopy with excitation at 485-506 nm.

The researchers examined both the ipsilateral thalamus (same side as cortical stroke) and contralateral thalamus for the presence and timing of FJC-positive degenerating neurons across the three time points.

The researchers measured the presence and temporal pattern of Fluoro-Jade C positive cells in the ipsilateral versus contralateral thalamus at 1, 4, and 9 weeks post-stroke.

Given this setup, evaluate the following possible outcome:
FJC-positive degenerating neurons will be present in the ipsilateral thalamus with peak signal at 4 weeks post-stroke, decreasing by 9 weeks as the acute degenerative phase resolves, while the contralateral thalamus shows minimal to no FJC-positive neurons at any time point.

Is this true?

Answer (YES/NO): NO